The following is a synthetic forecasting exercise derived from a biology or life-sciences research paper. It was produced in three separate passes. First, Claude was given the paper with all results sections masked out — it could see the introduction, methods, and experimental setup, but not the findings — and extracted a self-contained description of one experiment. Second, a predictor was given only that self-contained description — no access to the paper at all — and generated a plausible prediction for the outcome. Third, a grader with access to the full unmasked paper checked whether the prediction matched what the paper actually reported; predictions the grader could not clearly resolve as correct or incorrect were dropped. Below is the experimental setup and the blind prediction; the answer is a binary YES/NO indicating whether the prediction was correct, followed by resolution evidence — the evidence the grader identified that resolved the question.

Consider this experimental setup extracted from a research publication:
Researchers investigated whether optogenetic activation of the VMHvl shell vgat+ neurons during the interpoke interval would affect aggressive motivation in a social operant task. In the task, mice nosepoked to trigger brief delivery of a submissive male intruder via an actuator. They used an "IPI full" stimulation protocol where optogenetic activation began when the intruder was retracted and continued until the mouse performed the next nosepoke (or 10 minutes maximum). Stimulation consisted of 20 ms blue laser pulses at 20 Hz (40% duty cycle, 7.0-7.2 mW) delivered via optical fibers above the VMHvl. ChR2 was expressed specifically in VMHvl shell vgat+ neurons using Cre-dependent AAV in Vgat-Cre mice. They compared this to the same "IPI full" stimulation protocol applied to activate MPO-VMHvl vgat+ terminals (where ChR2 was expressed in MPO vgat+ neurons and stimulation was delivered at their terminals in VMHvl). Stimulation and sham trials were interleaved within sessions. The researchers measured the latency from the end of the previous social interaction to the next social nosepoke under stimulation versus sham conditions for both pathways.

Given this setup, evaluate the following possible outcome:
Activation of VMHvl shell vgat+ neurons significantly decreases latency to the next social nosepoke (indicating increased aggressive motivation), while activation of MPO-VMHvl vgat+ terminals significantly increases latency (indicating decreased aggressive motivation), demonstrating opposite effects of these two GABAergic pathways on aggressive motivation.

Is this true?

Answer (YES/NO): NO